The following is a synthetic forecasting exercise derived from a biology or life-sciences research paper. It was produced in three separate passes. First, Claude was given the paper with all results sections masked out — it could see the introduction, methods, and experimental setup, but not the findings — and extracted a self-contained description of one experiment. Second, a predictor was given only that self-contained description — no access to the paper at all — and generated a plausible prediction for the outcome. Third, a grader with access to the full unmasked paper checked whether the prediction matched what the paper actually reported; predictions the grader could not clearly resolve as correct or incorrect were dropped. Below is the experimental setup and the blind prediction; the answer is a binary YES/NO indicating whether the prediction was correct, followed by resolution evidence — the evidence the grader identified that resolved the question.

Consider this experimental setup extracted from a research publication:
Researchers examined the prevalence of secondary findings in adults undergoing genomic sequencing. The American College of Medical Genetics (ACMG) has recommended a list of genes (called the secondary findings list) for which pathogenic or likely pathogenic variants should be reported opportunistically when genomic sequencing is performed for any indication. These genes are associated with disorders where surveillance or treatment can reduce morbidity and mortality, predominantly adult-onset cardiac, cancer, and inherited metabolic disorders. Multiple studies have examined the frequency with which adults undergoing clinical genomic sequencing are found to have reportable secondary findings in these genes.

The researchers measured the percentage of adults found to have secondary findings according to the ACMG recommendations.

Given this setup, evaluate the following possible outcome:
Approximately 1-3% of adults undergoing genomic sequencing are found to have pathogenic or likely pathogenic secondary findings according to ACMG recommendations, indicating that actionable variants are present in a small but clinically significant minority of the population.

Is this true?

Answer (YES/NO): YES